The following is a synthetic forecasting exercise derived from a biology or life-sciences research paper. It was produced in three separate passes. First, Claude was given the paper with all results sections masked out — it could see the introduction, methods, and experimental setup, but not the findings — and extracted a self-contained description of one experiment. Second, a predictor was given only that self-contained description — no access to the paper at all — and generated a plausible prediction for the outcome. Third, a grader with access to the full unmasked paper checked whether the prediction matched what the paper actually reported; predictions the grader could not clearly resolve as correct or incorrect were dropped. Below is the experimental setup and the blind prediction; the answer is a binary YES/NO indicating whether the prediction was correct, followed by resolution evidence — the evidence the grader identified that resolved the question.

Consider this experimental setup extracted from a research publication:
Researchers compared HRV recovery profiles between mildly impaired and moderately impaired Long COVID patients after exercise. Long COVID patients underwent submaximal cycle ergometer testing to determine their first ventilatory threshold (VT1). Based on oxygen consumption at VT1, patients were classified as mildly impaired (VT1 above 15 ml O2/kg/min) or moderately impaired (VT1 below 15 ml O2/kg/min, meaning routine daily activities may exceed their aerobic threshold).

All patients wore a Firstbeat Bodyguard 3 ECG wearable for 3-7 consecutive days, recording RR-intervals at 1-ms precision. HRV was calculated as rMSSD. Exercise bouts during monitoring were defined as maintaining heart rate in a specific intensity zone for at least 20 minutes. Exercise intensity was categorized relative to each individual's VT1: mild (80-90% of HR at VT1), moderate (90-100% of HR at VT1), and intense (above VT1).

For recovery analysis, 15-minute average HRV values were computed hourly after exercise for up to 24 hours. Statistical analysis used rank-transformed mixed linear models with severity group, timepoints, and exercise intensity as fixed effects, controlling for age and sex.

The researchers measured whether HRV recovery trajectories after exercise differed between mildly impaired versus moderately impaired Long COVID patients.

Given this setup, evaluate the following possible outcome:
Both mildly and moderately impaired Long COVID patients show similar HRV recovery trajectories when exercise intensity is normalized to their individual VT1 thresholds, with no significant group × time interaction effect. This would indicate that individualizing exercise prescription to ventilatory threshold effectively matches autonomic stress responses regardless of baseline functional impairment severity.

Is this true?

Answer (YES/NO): NO